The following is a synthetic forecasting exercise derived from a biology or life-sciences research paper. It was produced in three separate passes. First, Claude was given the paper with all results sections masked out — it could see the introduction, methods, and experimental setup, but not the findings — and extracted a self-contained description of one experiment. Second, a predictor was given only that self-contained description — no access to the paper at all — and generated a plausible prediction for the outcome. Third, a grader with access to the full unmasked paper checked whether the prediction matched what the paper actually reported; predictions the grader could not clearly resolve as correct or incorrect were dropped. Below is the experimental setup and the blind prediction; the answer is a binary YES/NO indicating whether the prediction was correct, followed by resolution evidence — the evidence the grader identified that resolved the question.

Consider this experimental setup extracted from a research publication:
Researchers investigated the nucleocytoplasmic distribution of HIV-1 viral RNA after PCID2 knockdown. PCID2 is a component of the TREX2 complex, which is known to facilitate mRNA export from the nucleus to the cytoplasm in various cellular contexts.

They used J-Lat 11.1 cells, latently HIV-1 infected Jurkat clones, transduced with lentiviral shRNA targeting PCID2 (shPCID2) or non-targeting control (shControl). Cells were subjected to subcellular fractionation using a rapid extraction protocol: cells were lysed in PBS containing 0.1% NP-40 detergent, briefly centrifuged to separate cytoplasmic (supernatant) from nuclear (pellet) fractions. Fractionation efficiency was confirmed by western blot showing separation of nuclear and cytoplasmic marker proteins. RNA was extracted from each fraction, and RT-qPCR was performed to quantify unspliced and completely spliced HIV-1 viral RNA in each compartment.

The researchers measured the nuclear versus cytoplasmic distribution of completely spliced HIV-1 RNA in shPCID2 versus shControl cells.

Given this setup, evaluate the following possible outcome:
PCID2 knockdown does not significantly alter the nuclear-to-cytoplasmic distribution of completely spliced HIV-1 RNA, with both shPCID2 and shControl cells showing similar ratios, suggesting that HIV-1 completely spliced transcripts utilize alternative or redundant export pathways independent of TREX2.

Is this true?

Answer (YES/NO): NO